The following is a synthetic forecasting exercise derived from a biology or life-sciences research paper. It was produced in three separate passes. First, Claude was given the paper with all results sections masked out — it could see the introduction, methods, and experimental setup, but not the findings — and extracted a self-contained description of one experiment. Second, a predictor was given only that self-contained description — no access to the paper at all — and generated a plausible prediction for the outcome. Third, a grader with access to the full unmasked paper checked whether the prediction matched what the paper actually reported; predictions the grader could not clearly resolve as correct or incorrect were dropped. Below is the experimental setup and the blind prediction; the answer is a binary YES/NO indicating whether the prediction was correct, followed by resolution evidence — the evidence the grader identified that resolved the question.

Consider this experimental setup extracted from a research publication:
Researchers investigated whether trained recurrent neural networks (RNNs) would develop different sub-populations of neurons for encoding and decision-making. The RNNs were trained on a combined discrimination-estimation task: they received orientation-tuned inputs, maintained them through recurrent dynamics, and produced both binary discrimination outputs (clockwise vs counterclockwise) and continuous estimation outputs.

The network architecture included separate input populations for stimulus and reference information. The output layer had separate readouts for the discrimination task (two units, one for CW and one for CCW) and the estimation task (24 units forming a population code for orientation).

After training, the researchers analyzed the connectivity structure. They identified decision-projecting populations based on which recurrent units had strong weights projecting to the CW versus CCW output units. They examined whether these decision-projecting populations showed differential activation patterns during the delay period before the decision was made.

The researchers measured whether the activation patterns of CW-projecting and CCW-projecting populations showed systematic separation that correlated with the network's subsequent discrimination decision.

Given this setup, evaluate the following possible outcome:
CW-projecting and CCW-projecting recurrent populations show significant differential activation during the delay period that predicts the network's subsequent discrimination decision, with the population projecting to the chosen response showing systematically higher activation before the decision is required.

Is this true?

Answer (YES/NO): NO